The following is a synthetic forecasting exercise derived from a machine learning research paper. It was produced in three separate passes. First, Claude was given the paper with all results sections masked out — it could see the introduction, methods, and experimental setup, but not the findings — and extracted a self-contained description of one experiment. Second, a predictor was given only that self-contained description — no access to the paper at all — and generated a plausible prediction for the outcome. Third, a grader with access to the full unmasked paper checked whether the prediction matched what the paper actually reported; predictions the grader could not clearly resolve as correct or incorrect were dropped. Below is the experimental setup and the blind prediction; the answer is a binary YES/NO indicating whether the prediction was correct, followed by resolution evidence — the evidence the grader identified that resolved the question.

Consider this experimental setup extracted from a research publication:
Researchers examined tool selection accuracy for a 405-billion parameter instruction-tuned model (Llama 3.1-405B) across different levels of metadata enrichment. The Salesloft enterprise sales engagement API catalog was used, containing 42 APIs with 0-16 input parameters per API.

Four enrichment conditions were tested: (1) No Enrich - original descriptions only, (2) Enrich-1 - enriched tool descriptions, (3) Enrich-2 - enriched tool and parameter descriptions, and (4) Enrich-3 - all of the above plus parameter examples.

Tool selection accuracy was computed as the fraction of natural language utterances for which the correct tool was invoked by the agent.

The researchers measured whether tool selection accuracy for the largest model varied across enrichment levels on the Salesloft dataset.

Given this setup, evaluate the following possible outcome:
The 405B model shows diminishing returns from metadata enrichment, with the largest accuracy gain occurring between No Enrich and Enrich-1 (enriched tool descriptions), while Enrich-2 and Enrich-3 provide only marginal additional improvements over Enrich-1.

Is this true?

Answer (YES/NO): NO